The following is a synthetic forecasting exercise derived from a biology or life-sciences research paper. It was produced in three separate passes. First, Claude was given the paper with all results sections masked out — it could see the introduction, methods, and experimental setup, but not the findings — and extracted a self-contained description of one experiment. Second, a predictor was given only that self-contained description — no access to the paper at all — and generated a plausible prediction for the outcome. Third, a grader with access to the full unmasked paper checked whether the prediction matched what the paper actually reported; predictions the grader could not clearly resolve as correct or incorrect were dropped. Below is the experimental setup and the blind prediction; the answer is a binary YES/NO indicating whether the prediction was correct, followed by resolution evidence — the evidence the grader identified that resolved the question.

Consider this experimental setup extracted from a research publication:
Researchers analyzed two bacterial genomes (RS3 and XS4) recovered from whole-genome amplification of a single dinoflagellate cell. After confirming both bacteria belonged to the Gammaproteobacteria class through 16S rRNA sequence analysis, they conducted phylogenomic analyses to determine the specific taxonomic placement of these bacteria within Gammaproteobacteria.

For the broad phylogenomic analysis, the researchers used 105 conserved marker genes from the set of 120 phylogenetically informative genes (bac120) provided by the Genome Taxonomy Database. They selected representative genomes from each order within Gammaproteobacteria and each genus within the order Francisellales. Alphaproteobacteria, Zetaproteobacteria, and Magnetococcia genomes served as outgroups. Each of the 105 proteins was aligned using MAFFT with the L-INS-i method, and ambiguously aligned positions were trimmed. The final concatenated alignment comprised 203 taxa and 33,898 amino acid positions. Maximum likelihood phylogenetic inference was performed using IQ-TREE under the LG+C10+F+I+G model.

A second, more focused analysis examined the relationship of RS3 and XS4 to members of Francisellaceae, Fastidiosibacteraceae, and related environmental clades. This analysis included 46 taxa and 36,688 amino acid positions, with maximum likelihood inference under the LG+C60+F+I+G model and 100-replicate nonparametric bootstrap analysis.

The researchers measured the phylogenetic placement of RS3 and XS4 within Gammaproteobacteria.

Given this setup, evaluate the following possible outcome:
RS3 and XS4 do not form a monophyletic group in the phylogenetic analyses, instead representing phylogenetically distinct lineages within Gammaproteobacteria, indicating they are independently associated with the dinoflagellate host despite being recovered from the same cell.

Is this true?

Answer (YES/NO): NO